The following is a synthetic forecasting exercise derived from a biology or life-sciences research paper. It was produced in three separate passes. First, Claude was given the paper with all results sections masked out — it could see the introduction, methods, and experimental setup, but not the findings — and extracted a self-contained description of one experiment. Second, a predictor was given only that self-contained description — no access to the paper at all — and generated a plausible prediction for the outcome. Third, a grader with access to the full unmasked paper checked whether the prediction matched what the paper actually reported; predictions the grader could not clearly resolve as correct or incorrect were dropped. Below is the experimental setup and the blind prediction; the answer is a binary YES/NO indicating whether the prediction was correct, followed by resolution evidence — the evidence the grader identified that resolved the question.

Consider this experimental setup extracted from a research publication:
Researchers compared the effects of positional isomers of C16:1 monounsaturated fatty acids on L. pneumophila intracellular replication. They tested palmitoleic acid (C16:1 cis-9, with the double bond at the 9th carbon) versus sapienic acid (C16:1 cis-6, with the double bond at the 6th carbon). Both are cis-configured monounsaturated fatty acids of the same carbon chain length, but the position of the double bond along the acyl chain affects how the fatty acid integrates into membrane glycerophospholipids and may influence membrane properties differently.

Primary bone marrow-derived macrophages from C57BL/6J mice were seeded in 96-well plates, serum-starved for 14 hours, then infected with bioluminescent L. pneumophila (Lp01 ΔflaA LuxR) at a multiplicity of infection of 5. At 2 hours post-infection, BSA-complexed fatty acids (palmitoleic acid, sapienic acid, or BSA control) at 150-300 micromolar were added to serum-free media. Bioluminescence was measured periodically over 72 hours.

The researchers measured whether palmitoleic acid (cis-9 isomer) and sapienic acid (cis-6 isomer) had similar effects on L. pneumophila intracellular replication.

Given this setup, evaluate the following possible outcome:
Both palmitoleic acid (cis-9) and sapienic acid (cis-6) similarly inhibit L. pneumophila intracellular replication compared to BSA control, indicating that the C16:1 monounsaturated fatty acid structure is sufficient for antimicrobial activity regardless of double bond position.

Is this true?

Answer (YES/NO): NO